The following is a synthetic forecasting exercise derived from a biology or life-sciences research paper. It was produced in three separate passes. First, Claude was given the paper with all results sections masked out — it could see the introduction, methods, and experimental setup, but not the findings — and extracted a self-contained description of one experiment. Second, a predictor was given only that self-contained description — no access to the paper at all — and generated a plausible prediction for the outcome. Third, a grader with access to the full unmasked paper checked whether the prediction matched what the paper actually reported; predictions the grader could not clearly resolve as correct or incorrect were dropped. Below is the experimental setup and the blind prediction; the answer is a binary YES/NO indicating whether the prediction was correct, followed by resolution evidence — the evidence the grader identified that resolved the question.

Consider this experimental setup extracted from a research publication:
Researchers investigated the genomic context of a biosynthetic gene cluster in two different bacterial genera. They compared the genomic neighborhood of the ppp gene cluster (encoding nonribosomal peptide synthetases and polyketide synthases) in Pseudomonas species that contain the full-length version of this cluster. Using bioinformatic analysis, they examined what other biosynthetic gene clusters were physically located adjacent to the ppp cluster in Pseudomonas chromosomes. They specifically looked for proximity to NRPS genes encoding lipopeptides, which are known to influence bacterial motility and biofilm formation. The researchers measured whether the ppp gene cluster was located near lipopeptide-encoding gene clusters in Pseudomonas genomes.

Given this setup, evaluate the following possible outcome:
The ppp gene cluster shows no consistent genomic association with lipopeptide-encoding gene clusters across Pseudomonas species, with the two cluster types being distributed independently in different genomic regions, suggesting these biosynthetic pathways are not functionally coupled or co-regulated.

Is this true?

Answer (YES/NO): NO